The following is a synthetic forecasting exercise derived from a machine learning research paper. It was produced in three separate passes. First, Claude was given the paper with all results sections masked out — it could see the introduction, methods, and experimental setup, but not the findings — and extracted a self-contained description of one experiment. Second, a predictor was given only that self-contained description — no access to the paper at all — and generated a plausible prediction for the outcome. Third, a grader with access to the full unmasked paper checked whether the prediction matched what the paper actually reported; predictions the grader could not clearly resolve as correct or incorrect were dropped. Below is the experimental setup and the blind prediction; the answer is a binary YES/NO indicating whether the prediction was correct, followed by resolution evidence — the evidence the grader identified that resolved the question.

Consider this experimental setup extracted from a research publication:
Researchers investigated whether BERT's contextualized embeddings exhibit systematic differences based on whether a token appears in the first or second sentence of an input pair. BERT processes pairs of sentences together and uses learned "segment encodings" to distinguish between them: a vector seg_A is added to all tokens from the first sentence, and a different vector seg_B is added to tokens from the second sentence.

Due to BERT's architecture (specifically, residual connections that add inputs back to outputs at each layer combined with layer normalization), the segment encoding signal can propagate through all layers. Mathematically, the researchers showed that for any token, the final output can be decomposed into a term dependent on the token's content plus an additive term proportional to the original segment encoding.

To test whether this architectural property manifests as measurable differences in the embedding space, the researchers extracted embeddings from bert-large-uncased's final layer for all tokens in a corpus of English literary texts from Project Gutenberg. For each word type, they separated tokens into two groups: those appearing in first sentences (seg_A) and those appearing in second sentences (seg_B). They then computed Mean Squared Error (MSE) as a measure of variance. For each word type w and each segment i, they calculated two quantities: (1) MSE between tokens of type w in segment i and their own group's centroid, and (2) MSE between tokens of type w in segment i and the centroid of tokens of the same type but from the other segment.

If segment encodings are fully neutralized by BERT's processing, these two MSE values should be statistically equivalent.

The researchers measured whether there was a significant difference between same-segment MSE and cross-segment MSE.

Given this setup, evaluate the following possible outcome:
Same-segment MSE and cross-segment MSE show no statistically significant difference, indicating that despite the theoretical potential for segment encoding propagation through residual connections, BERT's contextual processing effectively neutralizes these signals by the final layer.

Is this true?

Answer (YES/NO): NO